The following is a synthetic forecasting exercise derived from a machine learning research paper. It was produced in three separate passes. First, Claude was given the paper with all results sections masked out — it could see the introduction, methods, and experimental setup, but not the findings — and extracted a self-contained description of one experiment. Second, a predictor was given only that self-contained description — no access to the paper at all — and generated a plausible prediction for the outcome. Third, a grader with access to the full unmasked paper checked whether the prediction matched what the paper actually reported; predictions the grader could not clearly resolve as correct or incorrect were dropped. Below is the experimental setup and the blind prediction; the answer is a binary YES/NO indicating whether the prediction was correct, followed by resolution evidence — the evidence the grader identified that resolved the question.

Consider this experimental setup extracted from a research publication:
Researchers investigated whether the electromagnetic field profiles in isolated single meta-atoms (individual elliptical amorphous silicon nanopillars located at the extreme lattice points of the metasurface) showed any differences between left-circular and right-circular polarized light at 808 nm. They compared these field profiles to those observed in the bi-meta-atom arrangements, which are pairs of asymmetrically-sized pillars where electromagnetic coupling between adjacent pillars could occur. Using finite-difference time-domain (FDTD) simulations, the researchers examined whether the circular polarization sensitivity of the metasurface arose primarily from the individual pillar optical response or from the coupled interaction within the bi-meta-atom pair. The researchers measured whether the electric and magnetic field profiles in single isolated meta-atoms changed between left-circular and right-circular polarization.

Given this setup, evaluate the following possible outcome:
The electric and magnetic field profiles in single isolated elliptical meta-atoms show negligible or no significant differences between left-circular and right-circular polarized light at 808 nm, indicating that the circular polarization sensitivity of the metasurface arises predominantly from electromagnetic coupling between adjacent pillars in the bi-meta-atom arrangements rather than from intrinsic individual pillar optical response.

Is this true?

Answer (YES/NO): YES